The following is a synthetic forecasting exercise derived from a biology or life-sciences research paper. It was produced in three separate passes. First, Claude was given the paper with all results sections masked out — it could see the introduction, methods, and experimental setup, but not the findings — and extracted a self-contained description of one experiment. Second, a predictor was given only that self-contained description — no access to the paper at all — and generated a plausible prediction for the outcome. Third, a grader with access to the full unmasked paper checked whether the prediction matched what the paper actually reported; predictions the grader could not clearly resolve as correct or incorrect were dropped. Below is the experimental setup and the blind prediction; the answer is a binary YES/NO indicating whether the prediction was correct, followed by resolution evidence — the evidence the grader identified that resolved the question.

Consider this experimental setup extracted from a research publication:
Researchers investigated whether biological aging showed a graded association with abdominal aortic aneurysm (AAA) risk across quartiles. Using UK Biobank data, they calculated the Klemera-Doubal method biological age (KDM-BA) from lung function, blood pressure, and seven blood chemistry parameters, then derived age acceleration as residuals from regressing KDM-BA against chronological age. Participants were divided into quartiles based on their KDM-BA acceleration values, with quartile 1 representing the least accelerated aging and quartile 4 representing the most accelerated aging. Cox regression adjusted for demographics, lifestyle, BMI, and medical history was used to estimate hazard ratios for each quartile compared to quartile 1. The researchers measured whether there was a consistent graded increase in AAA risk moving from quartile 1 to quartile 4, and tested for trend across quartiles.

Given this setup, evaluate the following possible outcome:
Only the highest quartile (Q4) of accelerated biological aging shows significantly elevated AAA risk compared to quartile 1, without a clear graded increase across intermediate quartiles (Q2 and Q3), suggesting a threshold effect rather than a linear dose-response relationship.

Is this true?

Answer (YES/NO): NO